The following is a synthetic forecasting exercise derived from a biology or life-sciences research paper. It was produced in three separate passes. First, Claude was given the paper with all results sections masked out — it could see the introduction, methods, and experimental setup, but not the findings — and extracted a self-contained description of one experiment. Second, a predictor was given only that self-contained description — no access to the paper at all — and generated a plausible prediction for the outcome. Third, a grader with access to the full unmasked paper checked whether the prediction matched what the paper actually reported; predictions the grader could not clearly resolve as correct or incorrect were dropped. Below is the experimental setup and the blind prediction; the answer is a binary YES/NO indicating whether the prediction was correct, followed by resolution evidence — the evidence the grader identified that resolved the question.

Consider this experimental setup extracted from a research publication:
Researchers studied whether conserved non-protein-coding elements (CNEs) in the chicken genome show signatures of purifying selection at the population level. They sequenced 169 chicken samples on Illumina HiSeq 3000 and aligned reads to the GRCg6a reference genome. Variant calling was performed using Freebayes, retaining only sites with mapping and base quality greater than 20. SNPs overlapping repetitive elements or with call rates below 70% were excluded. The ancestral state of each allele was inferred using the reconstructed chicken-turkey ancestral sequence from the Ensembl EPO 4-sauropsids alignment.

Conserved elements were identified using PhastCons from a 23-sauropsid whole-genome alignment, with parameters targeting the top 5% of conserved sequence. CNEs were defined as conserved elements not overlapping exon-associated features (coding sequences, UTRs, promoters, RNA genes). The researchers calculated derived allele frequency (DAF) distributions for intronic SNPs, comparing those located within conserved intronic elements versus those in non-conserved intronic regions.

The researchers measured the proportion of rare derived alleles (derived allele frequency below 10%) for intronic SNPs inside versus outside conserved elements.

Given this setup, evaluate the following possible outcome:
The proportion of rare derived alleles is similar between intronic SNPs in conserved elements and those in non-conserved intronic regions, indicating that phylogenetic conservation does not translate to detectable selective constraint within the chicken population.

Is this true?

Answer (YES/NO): NO